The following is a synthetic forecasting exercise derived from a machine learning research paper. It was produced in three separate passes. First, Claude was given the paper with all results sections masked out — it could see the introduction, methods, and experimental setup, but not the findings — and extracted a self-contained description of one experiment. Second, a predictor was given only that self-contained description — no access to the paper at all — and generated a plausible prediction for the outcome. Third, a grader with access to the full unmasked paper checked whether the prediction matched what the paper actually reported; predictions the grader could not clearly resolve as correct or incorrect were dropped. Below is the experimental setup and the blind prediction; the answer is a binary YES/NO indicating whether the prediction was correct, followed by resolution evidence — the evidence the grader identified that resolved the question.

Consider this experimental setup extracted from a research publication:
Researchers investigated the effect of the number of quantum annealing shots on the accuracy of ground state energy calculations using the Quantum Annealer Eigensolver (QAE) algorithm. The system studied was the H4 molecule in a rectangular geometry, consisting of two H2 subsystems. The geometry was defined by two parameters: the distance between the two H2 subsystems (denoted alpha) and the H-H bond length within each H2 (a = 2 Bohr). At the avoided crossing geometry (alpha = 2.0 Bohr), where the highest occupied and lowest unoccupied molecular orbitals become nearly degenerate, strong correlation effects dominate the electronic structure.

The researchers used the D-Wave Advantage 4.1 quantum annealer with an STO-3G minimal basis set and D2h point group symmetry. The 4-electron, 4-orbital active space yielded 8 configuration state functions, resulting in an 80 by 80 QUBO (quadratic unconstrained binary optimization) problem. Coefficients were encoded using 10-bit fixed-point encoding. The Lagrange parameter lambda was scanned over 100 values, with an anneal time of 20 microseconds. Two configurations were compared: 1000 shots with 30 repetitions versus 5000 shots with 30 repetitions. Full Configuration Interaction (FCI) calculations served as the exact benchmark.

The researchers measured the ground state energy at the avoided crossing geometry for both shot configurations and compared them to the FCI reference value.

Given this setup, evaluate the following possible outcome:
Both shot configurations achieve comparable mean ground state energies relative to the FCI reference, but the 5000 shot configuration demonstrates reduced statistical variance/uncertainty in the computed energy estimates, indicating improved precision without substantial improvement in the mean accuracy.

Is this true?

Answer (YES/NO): NO